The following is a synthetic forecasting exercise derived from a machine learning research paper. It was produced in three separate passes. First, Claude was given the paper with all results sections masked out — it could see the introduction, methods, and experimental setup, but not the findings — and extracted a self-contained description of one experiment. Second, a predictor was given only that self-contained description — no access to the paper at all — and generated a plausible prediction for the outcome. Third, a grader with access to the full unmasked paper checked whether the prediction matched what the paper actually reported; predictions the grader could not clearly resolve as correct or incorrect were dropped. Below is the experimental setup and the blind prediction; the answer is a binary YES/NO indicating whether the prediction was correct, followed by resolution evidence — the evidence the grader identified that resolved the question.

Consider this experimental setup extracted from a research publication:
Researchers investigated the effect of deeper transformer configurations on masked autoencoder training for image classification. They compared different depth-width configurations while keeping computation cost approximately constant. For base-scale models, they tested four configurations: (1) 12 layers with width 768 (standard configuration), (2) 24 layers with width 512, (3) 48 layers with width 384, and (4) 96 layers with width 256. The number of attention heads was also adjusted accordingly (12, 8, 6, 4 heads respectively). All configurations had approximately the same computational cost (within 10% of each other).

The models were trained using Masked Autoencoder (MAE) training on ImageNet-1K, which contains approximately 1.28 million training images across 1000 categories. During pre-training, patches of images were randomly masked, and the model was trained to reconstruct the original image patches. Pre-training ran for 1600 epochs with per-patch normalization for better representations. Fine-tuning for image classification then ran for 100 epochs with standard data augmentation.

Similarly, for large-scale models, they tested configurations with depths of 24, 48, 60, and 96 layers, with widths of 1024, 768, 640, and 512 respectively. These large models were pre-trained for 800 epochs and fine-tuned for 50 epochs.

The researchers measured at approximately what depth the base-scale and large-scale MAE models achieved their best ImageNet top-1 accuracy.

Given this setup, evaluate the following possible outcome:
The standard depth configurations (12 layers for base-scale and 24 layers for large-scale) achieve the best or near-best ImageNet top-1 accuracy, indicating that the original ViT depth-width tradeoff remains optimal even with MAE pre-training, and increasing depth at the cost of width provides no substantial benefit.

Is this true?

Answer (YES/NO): NO